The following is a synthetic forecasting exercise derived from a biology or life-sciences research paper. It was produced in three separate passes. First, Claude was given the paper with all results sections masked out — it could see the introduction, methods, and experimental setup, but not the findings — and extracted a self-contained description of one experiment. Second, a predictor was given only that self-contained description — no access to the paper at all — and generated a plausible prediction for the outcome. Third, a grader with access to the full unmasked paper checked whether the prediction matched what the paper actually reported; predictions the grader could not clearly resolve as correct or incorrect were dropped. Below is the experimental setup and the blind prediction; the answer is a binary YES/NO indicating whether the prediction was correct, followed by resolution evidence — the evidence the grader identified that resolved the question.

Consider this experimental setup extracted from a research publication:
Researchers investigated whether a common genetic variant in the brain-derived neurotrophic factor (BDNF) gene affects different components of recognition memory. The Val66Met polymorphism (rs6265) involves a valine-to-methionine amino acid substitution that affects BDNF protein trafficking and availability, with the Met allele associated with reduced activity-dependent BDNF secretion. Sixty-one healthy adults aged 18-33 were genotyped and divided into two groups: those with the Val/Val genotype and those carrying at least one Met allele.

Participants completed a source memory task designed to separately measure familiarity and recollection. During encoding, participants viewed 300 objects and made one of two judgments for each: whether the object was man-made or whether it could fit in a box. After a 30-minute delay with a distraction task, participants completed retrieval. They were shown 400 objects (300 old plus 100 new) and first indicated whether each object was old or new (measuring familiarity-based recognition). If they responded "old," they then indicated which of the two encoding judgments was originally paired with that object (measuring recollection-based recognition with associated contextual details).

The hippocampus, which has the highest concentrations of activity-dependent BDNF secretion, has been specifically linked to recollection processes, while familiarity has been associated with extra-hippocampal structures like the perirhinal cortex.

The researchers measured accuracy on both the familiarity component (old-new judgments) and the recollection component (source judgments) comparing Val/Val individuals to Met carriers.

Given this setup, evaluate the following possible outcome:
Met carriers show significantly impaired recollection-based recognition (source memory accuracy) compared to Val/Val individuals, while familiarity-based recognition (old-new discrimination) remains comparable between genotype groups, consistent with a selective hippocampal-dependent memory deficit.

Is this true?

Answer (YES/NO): NO